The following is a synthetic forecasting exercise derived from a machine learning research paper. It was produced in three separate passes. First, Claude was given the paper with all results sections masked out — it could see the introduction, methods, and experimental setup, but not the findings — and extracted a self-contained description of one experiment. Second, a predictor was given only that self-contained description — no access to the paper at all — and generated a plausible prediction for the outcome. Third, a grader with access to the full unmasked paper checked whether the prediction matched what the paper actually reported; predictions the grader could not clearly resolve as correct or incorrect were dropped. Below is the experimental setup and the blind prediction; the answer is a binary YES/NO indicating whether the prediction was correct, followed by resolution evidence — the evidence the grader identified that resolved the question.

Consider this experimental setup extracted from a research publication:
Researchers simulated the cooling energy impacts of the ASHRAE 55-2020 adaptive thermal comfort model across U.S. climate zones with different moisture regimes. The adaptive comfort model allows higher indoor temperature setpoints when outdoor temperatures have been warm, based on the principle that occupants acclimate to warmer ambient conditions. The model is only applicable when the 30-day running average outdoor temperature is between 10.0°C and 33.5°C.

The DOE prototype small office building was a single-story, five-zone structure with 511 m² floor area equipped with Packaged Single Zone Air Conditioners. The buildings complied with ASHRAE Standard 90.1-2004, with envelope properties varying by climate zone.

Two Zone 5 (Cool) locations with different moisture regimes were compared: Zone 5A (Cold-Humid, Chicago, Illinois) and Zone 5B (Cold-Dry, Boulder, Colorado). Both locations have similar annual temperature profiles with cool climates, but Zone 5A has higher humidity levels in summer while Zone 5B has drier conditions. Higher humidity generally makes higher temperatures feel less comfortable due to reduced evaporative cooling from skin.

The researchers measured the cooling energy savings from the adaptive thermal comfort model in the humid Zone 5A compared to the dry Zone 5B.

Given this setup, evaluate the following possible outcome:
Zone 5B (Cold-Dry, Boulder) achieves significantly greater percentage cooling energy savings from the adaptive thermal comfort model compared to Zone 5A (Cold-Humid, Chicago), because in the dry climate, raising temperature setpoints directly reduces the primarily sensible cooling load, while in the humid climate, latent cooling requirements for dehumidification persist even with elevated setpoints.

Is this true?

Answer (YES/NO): YES